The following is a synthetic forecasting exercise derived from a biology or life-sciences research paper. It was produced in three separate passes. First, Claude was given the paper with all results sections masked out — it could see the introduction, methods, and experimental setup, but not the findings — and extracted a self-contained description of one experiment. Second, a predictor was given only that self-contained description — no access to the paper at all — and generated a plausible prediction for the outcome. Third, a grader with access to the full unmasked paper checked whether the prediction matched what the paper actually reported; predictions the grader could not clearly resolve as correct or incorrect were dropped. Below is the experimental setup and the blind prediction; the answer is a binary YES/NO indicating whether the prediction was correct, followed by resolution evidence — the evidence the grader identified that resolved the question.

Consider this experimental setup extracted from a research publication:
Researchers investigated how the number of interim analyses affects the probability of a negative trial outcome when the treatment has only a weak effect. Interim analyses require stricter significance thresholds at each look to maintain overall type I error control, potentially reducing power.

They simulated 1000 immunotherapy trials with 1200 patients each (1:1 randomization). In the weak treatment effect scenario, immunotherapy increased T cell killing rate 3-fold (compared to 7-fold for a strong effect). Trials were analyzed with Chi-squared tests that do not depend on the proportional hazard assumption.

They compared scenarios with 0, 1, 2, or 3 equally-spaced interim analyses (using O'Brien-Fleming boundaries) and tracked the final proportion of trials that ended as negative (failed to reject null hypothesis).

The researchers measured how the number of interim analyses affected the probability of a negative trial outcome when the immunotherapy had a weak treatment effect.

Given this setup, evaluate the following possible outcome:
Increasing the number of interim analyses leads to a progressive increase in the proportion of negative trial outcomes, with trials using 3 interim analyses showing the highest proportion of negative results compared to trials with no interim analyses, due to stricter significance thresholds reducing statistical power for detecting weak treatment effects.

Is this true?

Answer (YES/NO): YES